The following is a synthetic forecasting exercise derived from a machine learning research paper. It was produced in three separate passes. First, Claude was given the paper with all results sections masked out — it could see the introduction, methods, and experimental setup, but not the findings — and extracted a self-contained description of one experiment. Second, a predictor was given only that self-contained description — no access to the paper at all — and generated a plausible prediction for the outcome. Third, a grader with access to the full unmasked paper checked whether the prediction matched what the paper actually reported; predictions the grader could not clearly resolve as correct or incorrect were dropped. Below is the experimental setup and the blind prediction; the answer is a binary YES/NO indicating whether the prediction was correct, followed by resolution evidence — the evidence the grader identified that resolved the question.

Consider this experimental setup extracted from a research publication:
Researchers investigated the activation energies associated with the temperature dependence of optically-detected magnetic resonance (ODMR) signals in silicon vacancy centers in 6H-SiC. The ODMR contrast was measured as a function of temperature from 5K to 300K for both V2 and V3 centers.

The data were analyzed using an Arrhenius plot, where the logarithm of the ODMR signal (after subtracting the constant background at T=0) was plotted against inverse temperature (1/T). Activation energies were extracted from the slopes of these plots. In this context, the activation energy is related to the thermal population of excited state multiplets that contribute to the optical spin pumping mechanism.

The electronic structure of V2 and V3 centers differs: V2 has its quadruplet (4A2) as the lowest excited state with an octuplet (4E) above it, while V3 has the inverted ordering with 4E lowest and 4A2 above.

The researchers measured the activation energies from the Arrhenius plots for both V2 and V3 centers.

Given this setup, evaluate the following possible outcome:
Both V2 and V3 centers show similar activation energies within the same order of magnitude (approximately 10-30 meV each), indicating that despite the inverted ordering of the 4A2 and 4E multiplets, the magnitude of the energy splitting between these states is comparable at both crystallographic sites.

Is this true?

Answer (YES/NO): NO